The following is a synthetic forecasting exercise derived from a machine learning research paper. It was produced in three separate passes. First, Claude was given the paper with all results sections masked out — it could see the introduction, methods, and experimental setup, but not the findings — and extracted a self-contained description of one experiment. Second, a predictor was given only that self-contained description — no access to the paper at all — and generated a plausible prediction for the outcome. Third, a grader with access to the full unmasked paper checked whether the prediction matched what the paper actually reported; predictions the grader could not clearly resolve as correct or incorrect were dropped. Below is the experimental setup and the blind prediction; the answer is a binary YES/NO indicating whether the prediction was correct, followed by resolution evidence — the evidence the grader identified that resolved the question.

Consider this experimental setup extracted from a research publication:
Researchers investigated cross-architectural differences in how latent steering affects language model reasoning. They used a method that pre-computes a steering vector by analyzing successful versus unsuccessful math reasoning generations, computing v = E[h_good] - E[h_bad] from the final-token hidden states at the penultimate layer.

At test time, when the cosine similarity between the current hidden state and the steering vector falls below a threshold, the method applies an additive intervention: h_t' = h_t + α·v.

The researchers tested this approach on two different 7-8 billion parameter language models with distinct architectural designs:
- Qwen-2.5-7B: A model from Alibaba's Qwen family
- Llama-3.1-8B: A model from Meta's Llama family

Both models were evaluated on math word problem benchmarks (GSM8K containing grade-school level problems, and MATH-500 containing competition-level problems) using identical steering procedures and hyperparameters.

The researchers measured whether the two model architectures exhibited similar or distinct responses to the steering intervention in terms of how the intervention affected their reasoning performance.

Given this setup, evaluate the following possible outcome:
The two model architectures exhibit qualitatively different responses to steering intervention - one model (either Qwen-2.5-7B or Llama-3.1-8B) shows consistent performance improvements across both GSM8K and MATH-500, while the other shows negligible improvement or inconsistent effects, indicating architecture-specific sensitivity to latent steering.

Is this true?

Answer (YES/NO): NO